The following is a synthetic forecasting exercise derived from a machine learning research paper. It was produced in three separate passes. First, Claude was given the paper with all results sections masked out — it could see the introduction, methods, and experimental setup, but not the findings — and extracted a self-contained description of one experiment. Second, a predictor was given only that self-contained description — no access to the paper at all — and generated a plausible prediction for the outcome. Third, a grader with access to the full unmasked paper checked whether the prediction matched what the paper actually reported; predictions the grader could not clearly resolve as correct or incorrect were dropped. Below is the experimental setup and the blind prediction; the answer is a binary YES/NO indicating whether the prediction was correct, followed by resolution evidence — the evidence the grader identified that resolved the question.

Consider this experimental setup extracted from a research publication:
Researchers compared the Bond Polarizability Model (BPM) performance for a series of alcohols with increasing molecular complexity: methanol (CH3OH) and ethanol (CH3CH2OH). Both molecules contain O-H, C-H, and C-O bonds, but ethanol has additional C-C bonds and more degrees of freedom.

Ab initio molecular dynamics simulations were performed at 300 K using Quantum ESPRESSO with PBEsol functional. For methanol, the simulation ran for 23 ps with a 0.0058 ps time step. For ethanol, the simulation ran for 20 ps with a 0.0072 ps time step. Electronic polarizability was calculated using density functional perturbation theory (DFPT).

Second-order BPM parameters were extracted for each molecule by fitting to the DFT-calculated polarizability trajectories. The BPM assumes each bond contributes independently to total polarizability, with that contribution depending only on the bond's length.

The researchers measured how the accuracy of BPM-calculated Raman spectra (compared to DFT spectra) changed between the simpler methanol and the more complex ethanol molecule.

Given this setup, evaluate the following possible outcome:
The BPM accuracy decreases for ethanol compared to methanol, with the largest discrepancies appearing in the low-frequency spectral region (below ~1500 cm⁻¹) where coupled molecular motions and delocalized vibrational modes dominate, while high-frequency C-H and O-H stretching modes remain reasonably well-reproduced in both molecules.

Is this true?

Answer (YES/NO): NO